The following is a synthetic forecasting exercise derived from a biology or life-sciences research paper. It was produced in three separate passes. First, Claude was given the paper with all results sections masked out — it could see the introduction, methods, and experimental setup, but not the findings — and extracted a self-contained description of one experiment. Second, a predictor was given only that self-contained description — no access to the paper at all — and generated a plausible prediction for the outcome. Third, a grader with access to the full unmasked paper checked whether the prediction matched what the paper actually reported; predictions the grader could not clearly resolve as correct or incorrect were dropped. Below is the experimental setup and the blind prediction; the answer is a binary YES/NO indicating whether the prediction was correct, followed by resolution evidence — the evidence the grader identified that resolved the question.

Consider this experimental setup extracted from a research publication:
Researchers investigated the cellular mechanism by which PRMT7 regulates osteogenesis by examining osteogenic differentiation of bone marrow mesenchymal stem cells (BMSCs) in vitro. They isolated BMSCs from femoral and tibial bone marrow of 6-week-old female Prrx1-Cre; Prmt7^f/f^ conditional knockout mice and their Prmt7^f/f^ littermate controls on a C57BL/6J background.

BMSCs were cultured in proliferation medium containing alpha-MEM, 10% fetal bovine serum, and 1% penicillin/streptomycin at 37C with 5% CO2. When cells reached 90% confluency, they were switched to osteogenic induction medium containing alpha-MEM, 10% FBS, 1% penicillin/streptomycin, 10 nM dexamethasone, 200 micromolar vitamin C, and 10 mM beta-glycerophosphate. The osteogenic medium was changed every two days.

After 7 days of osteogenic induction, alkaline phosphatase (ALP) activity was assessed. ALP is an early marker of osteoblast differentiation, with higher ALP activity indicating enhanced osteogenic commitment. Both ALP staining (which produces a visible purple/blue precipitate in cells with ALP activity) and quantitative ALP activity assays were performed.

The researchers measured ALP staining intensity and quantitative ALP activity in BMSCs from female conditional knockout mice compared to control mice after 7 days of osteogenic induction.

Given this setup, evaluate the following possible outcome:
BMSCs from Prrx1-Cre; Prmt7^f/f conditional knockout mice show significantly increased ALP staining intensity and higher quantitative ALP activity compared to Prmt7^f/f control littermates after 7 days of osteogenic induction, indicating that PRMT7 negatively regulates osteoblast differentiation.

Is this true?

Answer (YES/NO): NO